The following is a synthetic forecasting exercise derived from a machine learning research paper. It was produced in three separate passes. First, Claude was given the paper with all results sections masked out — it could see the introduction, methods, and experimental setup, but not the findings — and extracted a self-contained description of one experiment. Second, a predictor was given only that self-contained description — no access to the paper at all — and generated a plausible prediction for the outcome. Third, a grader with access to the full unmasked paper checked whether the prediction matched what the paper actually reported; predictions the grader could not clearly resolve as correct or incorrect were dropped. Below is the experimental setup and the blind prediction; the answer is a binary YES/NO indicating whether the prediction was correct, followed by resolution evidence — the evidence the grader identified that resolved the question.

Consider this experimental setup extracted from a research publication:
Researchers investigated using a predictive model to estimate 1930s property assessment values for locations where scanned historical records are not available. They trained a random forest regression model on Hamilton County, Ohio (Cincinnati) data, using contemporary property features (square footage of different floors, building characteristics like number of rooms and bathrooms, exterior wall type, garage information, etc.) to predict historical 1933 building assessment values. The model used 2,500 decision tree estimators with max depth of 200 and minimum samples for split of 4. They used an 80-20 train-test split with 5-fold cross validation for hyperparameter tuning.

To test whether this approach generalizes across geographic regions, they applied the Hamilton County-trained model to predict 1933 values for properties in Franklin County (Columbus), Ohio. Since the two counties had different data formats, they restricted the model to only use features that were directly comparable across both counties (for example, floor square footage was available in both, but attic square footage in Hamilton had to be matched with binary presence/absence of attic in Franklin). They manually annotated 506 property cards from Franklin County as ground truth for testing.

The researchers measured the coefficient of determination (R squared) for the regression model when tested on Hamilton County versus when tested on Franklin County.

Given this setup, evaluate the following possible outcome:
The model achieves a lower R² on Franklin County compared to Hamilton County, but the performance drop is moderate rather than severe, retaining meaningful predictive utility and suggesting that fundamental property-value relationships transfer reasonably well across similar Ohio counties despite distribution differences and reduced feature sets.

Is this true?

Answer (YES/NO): NO